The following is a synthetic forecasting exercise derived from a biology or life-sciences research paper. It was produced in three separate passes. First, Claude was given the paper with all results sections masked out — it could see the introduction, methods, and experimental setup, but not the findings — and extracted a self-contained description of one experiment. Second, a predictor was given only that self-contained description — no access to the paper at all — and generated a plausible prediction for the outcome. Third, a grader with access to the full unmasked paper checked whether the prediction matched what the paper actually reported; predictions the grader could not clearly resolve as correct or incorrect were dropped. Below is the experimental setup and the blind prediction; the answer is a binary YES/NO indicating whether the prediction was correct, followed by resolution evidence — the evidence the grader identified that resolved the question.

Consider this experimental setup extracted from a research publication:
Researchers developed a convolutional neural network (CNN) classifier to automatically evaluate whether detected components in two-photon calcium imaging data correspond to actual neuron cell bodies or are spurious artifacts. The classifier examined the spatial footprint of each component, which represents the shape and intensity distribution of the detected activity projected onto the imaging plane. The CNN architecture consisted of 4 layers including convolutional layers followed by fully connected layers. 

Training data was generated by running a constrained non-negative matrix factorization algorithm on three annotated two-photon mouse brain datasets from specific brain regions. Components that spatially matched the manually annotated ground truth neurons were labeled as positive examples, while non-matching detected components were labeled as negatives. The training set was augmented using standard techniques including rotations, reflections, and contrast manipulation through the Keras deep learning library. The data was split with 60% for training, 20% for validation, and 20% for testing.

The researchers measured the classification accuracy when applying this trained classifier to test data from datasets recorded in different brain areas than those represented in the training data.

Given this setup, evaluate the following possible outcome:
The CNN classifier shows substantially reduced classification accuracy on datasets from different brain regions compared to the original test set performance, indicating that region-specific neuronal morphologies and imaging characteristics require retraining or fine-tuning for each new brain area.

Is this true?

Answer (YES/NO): NO